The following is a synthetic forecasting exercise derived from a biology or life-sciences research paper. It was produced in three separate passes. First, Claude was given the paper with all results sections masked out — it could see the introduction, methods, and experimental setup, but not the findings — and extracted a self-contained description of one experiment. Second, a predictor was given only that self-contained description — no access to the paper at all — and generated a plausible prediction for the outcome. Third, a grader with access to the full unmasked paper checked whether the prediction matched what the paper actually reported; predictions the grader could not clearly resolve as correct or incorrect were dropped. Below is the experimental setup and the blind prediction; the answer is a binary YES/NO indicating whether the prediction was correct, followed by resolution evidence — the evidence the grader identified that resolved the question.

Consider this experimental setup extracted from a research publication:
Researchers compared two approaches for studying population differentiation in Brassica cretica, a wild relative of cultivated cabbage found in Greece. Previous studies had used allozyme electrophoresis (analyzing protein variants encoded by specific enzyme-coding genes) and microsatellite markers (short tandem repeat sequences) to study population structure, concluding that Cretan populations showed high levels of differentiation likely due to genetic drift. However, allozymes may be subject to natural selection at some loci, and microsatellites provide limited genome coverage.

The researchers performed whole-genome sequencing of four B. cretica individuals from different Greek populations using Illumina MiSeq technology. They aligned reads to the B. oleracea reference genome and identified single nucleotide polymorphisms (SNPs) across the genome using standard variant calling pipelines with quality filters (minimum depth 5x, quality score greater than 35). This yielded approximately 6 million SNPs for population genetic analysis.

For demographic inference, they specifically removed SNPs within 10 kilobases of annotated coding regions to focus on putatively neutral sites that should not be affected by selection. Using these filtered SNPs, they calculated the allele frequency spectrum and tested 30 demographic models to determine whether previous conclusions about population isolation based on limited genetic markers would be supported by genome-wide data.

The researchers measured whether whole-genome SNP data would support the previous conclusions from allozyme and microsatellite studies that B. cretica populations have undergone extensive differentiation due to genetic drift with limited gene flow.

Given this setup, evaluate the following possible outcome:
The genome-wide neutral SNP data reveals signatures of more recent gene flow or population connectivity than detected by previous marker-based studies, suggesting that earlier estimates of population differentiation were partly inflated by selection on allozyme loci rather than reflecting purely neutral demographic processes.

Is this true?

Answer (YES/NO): YES